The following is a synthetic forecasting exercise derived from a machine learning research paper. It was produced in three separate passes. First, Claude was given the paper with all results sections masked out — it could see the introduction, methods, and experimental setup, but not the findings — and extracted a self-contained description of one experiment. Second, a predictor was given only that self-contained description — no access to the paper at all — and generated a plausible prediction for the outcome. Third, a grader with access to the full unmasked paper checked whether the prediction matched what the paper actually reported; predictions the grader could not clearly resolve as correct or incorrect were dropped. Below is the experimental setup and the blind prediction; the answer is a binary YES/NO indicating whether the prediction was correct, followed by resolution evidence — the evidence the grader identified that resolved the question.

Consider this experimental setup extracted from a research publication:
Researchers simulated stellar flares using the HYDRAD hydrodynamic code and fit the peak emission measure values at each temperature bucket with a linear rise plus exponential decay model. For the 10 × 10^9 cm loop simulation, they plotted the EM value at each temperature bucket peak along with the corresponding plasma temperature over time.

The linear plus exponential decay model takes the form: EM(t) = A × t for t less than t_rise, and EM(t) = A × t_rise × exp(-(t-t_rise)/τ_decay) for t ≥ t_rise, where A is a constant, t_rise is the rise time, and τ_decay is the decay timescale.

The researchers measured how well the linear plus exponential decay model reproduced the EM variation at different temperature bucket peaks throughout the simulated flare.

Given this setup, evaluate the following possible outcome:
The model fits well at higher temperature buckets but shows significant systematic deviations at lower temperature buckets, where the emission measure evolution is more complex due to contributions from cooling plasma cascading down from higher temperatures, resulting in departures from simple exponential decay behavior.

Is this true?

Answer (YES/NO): NO